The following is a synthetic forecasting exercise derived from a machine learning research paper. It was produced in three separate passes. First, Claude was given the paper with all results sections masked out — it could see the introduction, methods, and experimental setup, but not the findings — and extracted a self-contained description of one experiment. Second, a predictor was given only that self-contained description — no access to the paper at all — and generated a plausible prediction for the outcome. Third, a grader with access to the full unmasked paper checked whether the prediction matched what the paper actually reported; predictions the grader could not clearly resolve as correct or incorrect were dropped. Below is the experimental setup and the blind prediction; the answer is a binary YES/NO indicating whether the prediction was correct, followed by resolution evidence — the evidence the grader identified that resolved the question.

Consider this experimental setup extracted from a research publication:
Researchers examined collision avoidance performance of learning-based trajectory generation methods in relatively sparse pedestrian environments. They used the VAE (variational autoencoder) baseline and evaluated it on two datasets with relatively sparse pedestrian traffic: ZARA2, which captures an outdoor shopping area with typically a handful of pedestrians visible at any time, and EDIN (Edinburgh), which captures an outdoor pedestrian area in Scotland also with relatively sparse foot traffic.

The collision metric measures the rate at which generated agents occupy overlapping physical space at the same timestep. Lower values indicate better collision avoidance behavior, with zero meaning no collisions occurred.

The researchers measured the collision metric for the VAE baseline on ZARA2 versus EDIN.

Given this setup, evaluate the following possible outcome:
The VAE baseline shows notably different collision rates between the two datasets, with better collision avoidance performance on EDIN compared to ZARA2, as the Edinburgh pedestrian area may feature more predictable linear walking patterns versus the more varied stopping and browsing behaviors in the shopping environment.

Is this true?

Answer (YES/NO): YES